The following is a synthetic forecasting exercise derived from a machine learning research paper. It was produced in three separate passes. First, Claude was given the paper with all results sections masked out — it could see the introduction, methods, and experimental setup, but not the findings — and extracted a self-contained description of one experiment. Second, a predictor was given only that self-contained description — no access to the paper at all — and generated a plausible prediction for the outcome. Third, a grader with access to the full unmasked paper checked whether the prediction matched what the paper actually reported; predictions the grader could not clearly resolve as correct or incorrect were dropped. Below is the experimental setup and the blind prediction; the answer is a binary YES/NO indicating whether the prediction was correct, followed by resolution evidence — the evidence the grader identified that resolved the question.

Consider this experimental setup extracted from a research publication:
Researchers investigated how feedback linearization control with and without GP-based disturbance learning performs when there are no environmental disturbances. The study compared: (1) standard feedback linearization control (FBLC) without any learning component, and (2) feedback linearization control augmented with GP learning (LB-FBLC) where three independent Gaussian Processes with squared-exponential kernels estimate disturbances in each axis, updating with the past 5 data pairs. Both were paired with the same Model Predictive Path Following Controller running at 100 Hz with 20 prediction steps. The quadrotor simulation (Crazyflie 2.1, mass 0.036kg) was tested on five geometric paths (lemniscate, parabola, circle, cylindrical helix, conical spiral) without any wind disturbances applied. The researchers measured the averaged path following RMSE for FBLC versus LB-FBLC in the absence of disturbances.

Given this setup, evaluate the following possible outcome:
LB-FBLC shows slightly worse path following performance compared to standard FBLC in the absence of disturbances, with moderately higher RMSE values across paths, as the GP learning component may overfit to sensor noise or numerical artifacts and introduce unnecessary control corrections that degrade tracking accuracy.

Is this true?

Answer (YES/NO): NO